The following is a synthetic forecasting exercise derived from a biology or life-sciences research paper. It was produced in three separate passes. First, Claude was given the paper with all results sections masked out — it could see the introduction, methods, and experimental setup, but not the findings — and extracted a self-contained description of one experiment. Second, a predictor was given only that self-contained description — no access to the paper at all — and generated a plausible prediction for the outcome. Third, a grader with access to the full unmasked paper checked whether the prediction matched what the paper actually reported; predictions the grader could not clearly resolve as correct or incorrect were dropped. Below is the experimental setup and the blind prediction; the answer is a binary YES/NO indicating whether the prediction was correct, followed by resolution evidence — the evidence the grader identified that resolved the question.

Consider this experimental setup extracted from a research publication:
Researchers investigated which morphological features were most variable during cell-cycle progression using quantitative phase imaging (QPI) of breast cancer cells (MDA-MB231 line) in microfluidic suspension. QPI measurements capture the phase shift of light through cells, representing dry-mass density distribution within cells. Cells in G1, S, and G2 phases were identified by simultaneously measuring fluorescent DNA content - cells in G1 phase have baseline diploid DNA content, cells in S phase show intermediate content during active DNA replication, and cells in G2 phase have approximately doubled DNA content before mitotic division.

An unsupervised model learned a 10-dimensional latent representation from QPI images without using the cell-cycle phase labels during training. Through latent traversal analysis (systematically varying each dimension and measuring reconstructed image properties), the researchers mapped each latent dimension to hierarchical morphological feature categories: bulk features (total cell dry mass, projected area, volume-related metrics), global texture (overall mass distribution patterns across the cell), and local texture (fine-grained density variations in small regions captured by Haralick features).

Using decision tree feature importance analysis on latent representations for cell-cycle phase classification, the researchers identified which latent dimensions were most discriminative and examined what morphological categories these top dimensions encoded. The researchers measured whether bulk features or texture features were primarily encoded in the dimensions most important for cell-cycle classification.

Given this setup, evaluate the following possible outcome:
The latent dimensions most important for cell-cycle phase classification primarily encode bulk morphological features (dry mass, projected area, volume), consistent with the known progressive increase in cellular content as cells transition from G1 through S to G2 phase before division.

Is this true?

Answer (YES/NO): NO